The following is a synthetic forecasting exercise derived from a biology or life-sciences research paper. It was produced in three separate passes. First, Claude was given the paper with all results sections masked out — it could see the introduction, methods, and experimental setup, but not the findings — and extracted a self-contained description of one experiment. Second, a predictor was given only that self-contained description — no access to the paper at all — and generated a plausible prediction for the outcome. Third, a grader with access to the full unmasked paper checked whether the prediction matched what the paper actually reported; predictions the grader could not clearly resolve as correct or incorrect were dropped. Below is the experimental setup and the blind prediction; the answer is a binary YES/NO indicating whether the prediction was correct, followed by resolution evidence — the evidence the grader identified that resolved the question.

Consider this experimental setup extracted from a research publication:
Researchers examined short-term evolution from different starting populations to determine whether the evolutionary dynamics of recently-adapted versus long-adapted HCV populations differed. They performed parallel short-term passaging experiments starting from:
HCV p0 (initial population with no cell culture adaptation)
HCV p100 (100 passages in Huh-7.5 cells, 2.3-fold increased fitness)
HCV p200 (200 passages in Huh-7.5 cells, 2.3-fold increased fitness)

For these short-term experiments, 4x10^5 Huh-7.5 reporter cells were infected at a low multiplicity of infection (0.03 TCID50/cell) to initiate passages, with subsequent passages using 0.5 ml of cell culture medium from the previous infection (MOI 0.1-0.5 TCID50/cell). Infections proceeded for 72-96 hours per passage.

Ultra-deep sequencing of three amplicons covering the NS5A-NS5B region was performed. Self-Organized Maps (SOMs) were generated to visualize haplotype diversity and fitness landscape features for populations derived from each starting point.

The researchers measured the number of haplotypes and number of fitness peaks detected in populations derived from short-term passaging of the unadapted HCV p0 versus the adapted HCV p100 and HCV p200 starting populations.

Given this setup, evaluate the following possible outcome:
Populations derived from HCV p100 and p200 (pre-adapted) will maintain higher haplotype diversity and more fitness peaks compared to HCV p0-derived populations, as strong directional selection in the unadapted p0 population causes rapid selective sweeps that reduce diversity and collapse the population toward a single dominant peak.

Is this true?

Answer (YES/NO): YES